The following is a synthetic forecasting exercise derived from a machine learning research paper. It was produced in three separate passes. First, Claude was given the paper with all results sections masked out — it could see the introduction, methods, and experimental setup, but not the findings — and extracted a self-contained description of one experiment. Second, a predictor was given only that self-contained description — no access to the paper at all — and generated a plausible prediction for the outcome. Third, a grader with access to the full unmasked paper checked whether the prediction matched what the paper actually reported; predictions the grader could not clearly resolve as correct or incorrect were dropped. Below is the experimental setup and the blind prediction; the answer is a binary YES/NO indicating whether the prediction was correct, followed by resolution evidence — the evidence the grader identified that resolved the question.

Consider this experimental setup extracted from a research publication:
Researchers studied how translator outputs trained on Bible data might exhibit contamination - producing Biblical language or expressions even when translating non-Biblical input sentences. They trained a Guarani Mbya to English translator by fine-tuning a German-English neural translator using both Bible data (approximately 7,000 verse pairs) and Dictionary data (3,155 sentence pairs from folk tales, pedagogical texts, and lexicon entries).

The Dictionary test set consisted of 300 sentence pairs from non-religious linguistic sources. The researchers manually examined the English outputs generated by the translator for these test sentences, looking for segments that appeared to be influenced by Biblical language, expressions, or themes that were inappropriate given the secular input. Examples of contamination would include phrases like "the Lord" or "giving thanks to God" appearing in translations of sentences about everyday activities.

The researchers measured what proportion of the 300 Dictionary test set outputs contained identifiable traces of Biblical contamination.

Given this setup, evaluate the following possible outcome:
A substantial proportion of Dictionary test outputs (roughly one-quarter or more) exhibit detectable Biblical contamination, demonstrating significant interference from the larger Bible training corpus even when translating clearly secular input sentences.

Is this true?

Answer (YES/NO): NO